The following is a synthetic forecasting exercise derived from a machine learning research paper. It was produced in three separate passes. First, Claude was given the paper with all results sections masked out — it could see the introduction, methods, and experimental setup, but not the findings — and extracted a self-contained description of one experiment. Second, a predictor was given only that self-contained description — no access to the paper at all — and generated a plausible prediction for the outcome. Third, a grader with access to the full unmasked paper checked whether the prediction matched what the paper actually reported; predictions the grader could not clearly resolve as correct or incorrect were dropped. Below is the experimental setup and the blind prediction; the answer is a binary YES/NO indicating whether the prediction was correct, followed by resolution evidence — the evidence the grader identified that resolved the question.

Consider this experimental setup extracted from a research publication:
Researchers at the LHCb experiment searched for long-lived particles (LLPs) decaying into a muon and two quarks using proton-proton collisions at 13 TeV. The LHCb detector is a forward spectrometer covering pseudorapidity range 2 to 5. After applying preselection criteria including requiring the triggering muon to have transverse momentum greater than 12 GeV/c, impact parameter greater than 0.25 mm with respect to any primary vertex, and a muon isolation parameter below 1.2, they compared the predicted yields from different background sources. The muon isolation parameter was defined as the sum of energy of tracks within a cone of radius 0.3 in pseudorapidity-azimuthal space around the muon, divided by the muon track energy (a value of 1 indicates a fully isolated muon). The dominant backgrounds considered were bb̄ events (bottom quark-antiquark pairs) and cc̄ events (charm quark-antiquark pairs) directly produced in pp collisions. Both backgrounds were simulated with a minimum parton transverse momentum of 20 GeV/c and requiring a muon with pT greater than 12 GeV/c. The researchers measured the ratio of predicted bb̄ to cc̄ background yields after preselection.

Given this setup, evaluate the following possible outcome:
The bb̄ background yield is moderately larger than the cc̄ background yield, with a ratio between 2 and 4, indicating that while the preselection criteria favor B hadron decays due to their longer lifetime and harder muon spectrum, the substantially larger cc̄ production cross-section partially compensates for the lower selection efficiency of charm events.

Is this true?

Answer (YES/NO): NO